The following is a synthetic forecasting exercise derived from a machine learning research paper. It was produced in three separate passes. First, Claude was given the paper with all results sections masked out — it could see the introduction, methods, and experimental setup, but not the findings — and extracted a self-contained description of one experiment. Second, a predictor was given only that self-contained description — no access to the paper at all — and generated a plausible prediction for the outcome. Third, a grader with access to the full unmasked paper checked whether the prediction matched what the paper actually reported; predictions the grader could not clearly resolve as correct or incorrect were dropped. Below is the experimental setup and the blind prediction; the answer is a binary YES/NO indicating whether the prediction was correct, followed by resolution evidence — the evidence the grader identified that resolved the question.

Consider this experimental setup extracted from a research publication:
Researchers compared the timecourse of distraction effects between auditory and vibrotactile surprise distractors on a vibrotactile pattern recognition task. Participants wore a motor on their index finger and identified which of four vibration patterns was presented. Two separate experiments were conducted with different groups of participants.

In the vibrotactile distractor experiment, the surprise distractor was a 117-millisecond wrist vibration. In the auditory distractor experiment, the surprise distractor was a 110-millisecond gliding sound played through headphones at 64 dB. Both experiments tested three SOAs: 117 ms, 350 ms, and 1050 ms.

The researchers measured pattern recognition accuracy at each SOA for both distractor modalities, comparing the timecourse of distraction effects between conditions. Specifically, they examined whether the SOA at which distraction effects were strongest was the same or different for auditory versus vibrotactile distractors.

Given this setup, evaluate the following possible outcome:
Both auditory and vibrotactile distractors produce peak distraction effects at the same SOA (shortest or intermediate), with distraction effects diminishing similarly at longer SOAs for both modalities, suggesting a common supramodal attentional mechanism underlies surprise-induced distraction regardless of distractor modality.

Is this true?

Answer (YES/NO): NO